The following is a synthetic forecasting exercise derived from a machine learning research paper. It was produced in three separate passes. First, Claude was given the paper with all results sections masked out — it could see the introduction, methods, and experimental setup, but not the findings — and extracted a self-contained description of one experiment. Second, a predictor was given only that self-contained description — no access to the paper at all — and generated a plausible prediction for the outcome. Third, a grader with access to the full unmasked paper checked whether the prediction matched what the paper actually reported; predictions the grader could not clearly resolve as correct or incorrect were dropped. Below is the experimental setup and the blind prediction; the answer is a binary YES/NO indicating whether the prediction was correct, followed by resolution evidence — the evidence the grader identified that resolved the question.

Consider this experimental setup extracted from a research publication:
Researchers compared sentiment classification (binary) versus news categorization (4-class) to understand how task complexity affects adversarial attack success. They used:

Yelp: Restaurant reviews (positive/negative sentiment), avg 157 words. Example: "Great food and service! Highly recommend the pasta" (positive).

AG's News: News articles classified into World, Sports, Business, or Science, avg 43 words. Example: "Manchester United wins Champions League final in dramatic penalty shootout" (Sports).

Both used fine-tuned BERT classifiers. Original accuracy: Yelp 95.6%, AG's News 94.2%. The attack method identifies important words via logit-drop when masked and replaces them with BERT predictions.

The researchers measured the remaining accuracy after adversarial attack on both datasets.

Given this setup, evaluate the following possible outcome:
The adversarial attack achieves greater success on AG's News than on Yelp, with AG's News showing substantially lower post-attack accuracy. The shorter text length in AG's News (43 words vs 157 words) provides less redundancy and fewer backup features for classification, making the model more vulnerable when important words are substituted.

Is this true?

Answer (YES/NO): NO